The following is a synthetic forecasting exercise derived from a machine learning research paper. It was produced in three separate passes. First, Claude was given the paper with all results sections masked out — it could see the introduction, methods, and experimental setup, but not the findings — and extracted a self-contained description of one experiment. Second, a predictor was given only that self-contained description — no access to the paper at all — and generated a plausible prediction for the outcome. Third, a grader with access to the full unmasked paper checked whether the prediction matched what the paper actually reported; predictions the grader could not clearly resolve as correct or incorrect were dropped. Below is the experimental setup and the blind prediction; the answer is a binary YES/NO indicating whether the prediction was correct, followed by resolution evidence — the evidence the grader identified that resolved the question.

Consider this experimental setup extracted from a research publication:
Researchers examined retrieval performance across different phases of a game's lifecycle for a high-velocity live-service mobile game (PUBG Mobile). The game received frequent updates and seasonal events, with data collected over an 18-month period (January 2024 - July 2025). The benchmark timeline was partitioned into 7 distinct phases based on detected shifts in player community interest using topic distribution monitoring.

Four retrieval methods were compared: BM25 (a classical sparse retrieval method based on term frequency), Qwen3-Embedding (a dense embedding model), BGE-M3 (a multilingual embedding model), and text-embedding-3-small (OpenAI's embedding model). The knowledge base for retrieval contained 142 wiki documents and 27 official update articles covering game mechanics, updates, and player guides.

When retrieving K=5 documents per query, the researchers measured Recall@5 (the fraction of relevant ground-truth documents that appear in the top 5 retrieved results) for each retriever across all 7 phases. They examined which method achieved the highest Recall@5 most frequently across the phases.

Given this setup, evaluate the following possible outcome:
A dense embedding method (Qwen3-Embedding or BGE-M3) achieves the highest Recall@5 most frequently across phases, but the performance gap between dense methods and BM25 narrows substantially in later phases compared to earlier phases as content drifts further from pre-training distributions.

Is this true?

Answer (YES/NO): NO